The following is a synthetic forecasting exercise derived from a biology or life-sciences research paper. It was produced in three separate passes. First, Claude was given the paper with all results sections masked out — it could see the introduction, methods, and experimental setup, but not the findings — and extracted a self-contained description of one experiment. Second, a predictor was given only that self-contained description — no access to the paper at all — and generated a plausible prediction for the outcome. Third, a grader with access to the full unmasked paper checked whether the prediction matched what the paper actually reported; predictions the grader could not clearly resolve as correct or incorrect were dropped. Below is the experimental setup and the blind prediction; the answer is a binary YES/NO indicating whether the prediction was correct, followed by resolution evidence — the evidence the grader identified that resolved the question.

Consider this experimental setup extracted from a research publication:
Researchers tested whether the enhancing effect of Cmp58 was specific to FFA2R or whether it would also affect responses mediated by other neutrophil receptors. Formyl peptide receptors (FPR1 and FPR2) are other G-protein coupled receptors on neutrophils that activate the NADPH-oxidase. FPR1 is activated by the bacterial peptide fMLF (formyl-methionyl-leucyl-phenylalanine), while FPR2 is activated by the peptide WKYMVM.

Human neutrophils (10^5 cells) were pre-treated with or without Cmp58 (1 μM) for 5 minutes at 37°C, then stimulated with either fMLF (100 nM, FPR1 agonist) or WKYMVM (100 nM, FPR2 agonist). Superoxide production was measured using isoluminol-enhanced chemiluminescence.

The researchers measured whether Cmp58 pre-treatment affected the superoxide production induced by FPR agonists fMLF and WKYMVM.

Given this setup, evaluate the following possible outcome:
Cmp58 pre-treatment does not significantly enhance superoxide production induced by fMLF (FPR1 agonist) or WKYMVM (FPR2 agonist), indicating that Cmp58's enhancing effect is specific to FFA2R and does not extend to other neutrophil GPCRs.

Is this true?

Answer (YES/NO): NO